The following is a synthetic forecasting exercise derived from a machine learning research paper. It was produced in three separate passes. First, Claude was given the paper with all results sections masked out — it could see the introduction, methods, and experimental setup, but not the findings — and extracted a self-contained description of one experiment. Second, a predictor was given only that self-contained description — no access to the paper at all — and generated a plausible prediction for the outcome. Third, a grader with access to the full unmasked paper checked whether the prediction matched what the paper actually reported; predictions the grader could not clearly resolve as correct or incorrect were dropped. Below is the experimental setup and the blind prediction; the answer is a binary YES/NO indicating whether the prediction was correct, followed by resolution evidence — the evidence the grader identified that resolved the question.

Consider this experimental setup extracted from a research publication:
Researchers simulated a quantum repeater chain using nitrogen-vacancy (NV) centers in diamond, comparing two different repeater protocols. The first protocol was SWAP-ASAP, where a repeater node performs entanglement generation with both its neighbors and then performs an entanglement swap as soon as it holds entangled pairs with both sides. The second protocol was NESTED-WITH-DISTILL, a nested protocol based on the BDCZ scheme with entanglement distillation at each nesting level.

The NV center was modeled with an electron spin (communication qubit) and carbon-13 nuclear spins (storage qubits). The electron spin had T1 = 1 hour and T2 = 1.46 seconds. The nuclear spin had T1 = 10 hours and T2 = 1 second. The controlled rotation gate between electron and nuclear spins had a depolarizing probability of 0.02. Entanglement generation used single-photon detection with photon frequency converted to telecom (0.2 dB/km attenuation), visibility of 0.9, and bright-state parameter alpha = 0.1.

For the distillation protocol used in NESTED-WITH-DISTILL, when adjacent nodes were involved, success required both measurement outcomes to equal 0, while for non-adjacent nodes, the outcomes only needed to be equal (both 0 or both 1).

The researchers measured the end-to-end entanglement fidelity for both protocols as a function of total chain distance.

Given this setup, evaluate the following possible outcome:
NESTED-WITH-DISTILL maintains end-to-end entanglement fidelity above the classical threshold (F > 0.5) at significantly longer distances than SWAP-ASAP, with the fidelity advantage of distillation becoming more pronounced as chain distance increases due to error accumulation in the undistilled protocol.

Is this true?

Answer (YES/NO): NO